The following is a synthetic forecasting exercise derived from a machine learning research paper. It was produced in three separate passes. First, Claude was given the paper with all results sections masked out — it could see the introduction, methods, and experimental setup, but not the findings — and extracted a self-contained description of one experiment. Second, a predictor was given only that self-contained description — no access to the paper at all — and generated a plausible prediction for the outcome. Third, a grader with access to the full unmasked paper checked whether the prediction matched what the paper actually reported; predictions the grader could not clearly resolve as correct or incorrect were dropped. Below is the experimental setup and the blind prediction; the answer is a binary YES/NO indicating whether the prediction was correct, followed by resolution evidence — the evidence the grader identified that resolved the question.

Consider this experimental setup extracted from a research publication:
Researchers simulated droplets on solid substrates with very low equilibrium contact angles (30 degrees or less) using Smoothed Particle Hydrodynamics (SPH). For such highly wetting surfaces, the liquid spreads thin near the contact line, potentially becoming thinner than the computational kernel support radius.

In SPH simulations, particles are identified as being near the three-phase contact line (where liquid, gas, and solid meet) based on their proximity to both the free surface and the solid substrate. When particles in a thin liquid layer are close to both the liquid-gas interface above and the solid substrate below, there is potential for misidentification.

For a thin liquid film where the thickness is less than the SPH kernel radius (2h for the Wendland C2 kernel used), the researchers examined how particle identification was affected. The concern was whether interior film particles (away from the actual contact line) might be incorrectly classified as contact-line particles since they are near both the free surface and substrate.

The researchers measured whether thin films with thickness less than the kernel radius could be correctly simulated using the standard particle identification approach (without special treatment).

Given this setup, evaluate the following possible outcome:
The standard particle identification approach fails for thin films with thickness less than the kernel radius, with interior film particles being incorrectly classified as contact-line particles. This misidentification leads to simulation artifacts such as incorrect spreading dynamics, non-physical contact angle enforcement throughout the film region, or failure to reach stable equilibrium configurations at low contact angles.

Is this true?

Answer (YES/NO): YES